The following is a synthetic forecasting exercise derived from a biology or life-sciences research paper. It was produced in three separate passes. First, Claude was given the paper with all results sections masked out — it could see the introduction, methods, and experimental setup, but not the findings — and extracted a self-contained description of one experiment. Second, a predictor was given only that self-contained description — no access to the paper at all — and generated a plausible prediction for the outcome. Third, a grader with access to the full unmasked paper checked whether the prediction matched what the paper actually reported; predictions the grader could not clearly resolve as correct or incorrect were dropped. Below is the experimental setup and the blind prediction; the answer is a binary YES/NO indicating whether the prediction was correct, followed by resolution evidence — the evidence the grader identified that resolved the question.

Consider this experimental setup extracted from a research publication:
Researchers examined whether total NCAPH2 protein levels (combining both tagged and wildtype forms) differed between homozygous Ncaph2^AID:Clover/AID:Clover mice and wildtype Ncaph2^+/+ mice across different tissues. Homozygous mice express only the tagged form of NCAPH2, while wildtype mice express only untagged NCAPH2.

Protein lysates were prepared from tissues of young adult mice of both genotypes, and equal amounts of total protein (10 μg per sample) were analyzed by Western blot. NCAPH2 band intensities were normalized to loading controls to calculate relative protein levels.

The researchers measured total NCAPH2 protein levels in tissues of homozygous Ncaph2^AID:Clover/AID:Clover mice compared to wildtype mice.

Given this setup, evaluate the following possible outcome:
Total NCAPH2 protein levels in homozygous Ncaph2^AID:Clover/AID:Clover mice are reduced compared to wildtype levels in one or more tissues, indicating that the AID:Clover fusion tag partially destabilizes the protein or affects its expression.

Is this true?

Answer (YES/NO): YES